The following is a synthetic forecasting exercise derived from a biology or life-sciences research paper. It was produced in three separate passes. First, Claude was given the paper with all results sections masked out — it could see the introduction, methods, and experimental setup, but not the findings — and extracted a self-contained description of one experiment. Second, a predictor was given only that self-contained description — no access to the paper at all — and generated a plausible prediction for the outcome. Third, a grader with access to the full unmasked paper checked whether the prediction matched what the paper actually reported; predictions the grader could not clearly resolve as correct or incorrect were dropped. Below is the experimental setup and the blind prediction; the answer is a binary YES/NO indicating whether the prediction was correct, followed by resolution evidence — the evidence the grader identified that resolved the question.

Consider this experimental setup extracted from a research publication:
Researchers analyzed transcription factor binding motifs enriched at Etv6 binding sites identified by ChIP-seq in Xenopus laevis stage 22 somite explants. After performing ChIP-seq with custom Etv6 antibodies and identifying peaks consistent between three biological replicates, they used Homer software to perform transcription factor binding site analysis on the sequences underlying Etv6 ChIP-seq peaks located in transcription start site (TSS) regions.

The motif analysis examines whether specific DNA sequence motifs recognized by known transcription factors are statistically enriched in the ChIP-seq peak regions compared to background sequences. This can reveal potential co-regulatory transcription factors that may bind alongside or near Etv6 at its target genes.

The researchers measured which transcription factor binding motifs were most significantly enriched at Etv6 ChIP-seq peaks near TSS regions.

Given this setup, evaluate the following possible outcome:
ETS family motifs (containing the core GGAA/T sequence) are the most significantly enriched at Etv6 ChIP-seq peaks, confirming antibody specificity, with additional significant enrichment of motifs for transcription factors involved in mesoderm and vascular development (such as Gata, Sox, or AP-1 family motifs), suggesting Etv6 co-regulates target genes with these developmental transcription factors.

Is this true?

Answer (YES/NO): NO